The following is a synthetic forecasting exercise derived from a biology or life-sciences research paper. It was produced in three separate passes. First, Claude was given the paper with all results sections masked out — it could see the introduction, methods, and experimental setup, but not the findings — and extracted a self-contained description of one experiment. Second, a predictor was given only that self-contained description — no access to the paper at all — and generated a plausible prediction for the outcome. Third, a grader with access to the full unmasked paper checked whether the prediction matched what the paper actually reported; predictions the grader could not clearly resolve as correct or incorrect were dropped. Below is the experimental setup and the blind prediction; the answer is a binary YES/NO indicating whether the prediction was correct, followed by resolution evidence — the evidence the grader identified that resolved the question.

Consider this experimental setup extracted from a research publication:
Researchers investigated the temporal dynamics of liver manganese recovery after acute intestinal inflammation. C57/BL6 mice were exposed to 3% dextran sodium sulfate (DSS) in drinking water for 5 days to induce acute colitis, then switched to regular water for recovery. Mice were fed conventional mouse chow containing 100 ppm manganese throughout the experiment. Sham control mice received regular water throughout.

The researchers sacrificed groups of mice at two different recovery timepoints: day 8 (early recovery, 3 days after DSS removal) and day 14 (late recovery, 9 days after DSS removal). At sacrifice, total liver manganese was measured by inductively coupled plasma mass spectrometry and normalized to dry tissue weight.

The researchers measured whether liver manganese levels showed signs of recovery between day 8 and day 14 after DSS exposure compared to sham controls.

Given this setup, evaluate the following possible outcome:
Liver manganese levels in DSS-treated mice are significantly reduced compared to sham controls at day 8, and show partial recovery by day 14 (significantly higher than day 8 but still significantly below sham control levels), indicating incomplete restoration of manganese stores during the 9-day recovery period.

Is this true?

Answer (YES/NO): NO